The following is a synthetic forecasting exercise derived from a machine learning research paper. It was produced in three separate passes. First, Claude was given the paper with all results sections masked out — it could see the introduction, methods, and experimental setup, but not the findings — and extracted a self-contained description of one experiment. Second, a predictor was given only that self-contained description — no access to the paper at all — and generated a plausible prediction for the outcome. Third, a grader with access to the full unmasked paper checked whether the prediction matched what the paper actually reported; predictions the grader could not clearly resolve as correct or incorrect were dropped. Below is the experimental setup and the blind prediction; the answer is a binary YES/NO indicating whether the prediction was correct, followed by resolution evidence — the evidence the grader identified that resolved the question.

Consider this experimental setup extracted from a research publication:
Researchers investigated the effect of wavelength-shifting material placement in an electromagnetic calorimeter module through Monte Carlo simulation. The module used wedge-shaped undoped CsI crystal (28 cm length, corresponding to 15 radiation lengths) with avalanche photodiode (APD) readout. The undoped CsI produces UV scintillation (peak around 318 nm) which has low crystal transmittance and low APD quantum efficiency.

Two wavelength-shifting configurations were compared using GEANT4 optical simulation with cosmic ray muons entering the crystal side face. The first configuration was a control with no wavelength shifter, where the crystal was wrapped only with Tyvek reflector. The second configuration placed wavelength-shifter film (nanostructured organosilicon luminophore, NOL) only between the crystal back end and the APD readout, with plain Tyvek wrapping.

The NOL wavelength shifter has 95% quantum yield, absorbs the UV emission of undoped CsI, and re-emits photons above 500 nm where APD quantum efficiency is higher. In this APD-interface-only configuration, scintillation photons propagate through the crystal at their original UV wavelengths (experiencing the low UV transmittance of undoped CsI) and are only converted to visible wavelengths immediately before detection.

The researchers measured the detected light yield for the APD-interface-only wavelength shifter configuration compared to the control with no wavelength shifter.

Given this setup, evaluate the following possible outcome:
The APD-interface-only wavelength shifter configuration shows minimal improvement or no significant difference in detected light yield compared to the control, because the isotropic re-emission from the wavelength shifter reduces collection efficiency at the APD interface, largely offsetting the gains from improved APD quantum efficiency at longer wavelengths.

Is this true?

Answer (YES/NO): YES